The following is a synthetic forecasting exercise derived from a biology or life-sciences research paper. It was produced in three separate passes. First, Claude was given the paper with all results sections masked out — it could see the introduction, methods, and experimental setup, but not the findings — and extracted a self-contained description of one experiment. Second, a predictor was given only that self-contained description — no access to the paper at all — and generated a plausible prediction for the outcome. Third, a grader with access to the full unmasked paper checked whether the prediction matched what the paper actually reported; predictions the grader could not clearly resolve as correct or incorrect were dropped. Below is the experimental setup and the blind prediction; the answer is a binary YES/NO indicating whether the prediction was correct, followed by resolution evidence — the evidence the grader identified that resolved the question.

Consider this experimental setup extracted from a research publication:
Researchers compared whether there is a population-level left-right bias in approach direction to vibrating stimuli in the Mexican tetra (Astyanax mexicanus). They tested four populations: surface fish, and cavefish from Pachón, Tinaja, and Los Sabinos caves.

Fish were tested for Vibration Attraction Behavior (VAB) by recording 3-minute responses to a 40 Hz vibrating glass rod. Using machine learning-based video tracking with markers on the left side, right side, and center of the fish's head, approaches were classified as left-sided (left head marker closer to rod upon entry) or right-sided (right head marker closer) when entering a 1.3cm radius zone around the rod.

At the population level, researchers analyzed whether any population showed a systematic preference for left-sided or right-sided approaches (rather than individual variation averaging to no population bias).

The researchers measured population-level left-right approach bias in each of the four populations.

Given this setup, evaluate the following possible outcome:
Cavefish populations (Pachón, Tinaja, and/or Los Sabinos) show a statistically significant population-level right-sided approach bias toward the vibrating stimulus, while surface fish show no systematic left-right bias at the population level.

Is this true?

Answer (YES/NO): NO